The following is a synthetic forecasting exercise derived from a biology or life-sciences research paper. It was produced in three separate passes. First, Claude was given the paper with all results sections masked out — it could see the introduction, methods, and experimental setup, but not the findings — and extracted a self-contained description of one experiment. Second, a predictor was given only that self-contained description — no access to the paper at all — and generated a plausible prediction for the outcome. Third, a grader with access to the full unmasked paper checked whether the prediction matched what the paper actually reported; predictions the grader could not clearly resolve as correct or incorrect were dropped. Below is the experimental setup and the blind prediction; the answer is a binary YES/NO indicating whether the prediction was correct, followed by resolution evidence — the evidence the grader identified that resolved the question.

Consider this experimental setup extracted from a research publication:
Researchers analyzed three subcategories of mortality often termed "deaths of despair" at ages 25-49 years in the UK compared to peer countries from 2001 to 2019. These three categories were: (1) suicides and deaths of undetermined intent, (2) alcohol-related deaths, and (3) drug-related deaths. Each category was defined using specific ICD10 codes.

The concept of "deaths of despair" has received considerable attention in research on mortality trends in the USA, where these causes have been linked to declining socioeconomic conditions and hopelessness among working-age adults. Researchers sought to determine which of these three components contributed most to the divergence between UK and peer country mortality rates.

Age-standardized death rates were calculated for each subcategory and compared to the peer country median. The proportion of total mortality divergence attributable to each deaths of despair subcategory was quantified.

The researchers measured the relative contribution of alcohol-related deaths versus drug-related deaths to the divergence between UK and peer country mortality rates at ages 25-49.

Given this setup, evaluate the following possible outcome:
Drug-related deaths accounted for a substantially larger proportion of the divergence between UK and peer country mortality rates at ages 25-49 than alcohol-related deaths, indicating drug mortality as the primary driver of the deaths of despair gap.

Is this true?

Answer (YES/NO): YES